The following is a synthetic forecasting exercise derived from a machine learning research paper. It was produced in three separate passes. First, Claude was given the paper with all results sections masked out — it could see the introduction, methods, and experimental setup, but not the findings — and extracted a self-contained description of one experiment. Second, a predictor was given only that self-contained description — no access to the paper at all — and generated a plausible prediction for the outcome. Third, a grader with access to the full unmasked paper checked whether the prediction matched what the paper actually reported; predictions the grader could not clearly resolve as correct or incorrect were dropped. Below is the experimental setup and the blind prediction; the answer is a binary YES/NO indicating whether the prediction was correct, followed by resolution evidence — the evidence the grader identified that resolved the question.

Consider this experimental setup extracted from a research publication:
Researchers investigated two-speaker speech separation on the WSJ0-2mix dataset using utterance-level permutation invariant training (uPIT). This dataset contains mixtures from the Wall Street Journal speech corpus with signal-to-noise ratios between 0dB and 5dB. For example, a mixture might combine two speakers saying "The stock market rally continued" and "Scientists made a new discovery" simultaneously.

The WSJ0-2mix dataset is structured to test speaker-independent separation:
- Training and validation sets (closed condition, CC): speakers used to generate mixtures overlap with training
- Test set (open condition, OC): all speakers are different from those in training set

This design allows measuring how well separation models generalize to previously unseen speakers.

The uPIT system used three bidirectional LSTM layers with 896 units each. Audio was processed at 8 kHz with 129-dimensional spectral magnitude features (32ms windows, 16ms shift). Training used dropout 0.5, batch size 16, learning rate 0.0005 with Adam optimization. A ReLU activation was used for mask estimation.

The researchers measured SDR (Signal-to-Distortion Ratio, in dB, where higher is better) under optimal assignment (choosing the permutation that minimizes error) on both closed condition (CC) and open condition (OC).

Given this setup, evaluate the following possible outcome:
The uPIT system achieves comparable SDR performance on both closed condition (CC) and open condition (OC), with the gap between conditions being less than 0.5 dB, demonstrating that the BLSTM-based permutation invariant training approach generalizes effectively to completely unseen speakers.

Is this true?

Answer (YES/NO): YES